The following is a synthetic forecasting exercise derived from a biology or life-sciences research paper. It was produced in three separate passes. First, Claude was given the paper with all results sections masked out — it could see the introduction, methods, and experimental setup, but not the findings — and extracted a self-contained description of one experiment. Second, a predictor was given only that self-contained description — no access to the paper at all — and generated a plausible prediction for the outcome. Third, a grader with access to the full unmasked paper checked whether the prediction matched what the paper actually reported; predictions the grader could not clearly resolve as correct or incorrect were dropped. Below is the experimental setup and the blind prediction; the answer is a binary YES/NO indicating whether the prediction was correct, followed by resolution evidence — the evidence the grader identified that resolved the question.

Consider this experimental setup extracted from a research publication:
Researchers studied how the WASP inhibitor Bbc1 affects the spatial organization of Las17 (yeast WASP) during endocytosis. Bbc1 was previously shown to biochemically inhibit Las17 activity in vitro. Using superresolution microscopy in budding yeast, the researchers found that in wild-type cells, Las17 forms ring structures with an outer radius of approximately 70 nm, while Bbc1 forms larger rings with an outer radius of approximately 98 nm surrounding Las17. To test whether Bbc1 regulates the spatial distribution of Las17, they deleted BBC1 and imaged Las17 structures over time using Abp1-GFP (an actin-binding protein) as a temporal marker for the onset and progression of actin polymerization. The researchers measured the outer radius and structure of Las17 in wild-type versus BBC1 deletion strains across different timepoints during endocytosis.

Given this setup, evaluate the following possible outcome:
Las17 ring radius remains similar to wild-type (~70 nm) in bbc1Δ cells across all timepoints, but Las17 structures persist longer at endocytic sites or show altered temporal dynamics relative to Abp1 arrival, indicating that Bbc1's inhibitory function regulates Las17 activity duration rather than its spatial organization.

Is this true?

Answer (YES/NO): NO